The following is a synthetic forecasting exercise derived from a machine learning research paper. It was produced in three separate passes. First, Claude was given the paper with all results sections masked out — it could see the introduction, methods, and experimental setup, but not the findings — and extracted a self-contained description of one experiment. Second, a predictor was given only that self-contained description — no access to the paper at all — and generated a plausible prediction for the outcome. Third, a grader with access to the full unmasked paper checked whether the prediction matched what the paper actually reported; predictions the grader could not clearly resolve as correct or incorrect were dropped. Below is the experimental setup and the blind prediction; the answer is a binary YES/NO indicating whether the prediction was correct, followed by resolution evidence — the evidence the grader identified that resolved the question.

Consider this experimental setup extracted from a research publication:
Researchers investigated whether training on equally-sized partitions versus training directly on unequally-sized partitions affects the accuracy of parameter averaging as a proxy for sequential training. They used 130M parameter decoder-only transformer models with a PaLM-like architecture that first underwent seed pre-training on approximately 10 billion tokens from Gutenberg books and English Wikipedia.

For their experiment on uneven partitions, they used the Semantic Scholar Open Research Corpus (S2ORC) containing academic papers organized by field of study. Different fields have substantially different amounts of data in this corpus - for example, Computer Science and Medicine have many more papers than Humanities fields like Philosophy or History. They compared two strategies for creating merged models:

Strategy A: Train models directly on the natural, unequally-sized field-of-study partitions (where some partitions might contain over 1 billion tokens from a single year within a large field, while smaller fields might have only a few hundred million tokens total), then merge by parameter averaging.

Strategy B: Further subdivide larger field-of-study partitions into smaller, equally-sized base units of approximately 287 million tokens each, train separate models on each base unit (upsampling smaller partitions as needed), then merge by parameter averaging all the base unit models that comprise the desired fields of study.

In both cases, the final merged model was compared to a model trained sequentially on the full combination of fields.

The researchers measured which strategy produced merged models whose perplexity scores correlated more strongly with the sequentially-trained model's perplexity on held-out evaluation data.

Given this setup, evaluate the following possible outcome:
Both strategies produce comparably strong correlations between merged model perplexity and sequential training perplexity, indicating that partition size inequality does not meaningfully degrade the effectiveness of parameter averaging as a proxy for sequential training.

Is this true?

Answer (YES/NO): NO